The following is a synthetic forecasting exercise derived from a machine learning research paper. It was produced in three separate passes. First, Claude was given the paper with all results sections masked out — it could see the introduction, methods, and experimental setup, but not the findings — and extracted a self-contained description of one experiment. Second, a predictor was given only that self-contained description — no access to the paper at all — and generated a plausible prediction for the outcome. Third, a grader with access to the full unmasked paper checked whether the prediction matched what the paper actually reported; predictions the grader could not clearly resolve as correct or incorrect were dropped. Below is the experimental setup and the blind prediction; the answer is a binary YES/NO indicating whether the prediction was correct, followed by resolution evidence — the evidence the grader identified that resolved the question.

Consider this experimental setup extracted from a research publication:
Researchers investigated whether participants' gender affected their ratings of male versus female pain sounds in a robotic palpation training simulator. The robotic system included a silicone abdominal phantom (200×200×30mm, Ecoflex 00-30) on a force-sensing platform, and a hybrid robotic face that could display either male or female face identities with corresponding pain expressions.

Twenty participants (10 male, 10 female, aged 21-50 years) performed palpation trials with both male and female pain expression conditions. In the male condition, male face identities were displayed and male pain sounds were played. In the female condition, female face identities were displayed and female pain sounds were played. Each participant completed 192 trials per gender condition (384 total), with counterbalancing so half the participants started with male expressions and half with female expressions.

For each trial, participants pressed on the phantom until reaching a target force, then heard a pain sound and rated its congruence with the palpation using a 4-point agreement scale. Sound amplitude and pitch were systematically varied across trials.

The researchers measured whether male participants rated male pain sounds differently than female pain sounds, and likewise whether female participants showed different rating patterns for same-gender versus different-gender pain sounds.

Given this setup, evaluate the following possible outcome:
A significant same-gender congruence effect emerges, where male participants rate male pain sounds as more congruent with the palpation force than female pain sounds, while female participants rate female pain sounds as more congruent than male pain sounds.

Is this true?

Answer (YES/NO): NO